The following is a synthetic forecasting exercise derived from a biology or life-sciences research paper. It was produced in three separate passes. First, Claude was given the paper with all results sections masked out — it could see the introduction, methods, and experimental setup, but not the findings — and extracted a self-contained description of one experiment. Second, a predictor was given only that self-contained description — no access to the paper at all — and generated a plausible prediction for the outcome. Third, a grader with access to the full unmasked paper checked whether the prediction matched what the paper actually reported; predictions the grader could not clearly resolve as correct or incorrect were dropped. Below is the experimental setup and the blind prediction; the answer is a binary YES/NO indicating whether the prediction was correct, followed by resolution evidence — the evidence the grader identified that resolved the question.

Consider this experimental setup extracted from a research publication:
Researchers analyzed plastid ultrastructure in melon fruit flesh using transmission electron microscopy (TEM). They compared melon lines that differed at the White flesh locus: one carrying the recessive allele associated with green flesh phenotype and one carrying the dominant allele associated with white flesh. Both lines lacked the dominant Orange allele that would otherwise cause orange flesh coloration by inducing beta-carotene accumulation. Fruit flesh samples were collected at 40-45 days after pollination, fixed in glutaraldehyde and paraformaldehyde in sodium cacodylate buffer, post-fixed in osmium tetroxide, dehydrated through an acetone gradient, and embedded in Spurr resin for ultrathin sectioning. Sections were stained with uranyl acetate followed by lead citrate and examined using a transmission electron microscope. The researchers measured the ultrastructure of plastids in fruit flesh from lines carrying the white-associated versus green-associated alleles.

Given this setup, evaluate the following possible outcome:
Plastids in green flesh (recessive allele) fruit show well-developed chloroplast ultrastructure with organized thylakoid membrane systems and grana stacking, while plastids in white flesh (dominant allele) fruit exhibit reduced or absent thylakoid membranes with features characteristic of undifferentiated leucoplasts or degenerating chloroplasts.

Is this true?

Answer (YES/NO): NO